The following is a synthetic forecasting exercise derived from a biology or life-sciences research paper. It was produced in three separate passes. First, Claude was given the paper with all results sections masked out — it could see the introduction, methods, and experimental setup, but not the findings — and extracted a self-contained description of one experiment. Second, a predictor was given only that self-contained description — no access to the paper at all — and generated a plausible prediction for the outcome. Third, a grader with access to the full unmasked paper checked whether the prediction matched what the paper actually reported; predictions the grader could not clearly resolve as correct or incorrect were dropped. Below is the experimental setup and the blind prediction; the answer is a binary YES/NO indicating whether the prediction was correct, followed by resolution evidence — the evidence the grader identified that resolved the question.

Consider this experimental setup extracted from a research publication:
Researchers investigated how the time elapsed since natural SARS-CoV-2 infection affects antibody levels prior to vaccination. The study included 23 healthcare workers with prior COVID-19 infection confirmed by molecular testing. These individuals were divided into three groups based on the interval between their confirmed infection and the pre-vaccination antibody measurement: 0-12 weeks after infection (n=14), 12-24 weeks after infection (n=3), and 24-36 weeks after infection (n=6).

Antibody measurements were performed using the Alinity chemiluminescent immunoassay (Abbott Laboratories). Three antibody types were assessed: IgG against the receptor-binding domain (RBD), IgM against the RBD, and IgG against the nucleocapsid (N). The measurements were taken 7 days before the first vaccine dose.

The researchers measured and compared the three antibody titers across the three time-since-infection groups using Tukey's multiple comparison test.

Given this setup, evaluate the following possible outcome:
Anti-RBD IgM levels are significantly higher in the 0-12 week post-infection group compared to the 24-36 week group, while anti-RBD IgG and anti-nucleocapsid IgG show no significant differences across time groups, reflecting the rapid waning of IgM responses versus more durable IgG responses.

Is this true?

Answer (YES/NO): NO